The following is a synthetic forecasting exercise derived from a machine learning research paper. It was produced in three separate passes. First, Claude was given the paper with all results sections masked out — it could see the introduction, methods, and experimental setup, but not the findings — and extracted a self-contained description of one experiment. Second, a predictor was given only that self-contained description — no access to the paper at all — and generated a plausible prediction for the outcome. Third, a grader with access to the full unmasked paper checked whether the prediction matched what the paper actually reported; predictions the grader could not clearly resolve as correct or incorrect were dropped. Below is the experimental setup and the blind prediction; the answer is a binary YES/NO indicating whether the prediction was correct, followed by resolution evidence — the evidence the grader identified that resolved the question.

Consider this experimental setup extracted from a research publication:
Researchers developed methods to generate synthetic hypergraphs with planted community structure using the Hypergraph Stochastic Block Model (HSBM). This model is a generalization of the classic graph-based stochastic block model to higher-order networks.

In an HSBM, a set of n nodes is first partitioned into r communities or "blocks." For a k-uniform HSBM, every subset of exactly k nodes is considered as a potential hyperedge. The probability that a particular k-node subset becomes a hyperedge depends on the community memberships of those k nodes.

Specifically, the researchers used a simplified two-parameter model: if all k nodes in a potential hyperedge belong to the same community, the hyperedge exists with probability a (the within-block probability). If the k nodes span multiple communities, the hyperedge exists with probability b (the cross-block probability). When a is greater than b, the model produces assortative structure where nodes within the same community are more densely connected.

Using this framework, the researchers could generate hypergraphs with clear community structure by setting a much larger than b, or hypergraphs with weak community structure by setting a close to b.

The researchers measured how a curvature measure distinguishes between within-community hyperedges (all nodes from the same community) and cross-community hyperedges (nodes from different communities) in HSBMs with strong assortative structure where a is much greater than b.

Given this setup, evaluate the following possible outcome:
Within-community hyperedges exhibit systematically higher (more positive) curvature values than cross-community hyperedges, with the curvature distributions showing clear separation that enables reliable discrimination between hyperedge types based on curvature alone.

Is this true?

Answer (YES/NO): YES